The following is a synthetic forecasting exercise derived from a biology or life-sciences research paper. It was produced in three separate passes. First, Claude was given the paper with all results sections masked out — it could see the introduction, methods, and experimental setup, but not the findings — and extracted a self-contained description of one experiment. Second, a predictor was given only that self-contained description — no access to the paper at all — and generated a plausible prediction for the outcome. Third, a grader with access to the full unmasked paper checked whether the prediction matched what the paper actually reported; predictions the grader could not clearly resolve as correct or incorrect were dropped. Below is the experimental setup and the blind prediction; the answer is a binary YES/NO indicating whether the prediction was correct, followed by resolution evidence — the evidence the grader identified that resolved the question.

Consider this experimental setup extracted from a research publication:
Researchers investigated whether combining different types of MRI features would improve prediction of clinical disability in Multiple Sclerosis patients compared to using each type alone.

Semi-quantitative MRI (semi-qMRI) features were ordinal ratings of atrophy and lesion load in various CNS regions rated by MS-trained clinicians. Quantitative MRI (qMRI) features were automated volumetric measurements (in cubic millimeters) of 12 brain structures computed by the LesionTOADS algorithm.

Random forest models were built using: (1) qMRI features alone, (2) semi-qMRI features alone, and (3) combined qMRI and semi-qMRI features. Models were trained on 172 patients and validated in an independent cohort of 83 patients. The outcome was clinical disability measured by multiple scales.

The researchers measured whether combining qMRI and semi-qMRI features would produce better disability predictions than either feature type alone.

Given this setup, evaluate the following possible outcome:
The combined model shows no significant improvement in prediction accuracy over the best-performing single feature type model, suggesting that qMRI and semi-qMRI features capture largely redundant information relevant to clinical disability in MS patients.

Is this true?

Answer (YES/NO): NO